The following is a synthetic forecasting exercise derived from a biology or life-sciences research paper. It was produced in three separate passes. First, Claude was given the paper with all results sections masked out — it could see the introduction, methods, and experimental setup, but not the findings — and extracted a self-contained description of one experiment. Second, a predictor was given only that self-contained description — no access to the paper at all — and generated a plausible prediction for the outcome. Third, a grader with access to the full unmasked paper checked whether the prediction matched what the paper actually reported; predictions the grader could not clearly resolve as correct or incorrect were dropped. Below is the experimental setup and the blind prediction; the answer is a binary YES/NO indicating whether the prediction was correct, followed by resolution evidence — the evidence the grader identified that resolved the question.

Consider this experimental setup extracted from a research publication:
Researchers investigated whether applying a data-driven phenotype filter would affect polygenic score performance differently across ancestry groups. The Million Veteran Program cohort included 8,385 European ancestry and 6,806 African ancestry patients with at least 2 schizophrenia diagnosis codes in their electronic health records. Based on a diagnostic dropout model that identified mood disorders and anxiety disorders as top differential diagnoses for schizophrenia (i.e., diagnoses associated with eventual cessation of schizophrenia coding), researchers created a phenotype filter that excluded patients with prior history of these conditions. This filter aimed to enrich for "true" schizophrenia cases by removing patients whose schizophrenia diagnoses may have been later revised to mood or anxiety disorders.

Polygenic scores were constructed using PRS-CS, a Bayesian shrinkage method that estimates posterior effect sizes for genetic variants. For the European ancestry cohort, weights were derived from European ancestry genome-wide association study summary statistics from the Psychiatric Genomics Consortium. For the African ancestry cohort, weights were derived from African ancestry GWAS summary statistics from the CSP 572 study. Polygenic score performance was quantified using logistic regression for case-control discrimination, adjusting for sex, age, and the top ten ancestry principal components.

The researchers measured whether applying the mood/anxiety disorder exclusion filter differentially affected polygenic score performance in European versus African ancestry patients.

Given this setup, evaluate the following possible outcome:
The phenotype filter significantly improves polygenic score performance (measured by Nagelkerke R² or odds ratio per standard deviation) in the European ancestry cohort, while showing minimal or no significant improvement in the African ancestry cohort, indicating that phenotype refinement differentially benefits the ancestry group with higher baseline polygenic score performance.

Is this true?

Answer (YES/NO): NO